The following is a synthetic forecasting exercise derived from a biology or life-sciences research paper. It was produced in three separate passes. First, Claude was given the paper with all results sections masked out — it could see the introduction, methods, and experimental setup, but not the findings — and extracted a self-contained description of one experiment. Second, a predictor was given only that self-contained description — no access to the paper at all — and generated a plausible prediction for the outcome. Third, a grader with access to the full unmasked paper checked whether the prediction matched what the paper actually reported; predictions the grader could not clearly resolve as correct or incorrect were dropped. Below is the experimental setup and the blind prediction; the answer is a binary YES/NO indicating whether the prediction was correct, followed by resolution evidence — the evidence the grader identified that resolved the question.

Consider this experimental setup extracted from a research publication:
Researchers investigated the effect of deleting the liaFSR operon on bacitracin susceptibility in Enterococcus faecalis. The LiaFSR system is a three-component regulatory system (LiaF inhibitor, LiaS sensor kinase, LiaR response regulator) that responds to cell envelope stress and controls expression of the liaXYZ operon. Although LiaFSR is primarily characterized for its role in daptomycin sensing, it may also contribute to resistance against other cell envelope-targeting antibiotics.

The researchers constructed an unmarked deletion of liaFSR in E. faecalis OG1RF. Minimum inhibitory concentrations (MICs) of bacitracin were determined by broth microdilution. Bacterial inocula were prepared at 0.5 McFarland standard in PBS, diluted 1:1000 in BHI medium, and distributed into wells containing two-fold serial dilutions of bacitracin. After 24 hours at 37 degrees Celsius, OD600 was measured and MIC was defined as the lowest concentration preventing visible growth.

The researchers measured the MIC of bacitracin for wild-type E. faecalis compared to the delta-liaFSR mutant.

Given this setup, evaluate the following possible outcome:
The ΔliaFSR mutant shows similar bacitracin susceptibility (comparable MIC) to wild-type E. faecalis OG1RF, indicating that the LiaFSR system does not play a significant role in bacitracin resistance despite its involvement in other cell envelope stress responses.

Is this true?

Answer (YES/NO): YES